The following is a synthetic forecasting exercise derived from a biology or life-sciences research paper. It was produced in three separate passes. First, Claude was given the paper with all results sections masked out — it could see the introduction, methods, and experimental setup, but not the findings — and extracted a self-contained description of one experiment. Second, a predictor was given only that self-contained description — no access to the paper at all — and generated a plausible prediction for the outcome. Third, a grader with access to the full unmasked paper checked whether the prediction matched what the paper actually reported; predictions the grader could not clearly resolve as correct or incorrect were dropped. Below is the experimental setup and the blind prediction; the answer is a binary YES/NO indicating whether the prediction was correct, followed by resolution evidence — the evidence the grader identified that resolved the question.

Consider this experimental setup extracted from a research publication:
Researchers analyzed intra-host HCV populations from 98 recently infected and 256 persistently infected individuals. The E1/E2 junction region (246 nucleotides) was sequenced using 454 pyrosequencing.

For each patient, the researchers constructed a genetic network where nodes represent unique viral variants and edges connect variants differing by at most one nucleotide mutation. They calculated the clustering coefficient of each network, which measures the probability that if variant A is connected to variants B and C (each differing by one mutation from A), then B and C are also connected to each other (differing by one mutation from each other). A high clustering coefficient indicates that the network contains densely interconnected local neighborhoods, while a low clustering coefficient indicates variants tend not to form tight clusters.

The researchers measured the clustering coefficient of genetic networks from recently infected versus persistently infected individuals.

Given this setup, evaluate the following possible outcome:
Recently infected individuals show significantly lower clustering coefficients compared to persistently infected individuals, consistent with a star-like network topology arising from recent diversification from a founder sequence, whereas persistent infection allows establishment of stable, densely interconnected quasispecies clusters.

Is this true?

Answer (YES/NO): NO